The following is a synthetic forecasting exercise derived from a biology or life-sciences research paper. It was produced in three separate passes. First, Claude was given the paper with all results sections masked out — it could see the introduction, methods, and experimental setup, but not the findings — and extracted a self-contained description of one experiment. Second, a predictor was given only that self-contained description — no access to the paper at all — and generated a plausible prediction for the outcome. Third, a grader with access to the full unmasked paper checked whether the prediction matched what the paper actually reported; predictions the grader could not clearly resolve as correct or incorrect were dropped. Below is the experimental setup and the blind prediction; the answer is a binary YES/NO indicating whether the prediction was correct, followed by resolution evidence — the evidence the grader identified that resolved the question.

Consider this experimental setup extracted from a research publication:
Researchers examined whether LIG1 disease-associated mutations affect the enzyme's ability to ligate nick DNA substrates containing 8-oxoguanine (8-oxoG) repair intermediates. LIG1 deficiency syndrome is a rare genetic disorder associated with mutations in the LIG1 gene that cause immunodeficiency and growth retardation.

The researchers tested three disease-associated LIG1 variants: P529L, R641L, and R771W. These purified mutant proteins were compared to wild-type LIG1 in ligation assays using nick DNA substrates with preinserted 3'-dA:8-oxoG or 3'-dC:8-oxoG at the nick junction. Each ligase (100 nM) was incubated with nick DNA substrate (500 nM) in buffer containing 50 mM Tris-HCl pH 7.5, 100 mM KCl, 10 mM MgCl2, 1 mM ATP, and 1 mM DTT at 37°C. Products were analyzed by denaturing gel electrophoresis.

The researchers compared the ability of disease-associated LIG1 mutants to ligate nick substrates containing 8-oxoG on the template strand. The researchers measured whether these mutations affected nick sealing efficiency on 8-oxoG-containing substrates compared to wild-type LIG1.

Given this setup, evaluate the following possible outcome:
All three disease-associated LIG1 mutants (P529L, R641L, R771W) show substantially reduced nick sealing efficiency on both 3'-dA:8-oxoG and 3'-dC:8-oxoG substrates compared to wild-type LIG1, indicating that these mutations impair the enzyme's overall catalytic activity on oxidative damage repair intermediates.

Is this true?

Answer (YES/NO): NO